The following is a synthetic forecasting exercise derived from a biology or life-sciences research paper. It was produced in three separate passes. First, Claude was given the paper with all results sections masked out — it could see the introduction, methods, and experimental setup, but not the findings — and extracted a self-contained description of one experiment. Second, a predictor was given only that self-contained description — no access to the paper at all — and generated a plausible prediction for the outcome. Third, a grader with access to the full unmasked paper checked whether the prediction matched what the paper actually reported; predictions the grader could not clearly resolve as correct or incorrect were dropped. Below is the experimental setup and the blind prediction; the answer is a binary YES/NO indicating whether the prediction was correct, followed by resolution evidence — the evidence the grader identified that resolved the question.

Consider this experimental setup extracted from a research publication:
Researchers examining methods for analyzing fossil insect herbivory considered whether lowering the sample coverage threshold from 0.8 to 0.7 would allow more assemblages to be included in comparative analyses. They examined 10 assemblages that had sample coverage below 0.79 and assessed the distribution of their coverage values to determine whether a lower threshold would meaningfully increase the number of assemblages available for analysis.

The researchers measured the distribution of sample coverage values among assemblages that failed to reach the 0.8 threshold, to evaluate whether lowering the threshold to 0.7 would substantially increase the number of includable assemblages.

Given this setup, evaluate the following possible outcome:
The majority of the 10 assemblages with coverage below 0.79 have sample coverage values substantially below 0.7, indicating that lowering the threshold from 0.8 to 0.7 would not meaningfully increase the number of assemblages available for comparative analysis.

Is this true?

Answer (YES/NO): YES